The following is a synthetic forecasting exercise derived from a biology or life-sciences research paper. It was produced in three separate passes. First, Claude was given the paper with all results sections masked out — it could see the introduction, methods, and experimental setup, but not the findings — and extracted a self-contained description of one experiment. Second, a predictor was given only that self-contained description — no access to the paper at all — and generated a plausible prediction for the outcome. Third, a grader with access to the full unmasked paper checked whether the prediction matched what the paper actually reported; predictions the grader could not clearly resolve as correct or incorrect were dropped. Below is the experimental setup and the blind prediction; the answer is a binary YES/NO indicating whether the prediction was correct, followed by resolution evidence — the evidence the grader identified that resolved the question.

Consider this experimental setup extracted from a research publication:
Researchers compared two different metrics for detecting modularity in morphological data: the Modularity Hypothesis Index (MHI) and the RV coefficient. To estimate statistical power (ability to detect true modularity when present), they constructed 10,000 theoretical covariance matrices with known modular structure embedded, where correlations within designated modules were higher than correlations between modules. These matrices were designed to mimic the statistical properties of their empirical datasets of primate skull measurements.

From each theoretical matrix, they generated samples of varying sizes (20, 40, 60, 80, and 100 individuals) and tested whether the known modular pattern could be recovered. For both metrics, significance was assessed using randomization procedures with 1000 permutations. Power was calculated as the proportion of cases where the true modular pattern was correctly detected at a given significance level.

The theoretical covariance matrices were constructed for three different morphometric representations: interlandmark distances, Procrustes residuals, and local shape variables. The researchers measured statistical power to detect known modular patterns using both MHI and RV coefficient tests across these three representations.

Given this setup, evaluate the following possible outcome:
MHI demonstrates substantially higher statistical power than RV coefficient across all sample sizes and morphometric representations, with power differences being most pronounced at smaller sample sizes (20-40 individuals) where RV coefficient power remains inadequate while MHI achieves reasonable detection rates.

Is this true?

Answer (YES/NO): NO